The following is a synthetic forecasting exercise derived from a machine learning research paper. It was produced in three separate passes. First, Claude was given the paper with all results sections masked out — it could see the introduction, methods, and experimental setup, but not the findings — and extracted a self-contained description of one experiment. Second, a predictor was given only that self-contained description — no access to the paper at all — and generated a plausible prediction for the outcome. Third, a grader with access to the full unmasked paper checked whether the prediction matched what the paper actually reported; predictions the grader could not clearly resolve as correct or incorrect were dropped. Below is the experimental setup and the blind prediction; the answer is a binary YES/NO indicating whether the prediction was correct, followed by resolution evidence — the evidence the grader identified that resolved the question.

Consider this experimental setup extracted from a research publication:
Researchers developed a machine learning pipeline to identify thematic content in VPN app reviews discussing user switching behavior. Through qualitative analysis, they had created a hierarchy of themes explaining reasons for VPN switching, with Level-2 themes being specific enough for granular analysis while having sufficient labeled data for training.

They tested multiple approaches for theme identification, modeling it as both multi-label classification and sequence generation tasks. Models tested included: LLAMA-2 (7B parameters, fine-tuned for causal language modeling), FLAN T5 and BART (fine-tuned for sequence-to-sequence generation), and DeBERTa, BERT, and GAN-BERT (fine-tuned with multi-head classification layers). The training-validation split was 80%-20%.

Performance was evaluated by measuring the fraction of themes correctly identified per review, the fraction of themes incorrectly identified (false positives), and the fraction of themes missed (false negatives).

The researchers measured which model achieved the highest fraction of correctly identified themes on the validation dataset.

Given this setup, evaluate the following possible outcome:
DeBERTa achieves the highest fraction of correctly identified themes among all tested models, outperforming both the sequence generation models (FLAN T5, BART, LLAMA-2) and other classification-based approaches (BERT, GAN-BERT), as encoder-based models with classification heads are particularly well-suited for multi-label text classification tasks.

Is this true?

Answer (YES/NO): NO